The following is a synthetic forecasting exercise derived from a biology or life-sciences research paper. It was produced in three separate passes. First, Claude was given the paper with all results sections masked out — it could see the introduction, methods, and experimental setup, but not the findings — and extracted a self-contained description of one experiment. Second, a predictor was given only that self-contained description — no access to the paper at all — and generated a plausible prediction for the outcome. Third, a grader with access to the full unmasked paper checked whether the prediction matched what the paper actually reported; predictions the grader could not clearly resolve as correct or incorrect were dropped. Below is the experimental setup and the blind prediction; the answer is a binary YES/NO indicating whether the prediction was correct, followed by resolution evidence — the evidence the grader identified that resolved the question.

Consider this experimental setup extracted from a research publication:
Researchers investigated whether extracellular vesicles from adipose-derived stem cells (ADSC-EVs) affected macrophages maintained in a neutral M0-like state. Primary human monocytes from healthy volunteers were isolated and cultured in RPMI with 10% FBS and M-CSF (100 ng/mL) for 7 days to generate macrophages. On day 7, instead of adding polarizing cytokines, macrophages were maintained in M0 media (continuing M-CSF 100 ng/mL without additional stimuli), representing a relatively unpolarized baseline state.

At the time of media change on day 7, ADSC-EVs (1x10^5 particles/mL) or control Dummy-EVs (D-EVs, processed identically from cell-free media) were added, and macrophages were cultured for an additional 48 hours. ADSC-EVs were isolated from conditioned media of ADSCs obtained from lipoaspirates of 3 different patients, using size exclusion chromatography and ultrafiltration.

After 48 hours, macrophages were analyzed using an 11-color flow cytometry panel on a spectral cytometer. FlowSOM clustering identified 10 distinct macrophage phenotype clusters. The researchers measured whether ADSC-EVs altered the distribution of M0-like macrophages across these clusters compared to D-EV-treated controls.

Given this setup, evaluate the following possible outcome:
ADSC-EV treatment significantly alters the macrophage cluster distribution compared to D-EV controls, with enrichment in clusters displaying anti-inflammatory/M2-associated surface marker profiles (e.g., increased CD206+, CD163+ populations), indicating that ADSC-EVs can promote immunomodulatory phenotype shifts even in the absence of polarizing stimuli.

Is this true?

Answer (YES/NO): NO